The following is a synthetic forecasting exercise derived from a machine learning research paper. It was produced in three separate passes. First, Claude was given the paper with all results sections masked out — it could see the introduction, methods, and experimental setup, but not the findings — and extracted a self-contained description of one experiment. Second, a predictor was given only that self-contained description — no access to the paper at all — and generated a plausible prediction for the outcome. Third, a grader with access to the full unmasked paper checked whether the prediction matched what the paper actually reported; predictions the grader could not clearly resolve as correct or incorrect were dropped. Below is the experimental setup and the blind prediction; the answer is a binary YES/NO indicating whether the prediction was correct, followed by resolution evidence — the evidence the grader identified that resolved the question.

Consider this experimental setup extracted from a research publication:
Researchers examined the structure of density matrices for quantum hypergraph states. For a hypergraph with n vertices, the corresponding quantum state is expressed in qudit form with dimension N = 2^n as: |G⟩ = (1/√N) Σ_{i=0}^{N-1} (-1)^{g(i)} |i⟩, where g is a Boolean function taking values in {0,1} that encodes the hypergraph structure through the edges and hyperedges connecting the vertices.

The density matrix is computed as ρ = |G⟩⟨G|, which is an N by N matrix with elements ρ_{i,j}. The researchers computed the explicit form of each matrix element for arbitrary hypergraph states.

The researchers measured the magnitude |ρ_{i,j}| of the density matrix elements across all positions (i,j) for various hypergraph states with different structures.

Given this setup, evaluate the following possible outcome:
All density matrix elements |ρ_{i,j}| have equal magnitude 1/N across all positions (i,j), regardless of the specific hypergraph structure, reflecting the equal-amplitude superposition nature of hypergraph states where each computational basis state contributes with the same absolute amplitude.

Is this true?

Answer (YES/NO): YES